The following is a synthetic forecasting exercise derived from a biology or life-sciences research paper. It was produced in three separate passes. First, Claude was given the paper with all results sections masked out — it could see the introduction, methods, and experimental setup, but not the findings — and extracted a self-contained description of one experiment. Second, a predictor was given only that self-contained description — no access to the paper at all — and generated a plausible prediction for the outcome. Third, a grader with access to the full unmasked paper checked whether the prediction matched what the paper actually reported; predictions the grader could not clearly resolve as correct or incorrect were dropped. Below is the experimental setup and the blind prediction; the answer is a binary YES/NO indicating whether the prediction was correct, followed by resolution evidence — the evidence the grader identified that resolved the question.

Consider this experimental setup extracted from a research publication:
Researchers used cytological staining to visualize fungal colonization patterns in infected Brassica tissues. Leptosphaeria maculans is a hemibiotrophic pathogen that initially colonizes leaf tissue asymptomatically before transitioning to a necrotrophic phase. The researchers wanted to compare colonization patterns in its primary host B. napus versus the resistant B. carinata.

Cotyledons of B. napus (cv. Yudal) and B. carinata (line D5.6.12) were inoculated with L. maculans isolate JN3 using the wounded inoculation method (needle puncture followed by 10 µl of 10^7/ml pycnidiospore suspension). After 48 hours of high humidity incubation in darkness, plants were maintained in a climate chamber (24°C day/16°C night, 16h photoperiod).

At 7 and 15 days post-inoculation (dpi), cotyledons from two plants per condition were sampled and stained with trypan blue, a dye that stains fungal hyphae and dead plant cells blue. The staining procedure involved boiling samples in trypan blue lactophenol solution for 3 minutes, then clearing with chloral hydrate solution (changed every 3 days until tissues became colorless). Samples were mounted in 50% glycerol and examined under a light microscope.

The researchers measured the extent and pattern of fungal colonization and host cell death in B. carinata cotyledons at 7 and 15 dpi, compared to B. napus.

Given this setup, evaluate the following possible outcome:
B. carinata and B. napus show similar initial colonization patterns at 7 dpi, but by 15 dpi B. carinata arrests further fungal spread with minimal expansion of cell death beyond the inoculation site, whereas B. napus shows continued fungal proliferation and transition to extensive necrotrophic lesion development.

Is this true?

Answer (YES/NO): YES